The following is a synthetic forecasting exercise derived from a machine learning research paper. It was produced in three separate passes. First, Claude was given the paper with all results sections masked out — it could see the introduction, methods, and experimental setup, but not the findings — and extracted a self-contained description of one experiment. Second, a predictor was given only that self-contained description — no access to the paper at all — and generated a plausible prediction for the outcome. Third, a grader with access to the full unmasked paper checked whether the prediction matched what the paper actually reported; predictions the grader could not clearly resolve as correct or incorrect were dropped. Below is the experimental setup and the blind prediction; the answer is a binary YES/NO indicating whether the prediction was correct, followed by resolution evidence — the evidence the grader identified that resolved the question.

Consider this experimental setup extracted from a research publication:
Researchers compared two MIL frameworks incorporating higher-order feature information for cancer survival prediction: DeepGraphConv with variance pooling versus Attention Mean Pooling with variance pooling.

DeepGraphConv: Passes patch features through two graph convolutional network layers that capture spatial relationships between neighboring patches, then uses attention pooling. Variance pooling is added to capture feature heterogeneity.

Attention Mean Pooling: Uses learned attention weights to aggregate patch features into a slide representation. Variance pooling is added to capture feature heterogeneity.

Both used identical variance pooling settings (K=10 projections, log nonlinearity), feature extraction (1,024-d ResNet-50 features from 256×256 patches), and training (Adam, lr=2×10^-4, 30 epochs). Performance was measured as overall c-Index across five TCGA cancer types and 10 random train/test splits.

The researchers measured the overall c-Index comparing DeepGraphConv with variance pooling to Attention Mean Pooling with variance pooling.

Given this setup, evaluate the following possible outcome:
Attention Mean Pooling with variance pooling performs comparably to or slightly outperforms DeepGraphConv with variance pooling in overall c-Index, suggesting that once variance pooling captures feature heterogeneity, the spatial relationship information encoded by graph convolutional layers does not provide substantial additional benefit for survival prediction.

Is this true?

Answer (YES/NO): YES